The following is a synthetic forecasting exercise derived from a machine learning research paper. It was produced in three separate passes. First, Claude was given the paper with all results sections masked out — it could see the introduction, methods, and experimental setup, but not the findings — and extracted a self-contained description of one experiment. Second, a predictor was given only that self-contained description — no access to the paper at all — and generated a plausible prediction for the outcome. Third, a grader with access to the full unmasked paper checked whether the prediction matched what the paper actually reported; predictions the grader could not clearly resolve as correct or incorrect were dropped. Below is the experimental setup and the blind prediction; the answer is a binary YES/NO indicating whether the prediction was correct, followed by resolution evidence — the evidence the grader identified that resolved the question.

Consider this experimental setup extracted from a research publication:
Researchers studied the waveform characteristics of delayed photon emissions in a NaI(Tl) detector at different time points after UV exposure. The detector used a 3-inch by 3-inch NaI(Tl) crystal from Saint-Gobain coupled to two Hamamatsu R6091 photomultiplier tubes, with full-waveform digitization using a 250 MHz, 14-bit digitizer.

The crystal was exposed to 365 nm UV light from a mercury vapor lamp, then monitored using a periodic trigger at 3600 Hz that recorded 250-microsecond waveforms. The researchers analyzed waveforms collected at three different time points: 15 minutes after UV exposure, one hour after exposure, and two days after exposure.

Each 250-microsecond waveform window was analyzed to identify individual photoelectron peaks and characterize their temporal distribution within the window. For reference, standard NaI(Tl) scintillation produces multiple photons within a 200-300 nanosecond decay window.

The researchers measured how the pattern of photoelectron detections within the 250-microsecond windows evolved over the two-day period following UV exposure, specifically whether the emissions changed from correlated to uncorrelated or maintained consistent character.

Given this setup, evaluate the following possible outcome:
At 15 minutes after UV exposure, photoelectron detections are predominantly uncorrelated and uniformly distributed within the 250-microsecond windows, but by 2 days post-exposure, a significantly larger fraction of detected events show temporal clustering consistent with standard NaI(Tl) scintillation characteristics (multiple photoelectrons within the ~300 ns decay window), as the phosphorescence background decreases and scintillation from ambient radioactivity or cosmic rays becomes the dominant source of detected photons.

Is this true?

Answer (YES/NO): NO